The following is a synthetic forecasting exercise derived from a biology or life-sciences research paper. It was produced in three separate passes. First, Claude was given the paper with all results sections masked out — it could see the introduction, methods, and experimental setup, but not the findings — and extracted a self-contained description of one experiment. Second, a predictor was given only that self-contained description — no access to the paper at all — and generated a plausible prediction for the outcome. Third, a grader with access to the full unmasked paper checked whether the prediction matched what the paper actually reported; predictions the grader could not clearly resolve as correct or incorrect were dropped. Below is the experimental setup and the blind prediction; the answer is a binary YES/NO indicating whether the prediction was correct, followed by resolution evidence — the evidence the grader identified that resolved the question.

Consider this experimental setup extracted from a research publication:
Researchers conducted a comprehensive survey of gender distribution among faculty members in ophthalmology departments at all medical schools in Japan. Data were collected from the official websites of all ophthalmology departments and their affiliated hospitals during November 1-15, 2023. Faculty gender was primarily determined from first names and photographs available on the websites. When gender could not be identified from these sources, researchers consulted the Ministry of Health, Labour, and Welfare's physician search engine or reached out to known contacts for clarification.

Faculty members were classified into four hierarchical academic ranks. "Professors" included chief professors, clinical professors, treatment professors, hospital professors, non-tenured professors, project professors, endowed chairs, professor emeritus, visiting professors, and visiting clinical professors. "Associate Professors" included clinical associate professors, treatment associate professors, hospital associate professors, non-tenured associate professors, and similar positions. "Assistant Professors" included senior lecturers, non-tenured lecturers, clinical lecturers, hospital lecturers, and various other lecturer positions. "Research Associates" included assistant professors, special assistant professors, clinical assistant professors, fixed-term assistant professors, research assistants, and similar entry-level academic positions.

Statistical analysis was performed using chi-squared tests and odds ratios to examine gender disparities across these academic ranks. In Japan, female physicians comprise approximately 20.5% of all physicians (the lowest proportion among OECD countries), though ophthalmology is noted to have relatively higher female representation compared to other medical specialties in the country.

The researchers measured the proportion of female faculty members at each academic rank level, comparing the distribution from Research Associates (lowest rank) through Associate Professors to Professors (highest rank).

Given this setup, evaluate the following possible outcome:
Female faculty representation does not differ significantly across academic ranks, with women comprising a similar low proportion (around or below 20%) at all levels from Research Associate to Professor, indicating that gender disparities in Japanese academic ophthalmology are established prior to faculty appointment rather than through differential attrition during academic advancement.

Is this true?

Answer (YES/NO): NO